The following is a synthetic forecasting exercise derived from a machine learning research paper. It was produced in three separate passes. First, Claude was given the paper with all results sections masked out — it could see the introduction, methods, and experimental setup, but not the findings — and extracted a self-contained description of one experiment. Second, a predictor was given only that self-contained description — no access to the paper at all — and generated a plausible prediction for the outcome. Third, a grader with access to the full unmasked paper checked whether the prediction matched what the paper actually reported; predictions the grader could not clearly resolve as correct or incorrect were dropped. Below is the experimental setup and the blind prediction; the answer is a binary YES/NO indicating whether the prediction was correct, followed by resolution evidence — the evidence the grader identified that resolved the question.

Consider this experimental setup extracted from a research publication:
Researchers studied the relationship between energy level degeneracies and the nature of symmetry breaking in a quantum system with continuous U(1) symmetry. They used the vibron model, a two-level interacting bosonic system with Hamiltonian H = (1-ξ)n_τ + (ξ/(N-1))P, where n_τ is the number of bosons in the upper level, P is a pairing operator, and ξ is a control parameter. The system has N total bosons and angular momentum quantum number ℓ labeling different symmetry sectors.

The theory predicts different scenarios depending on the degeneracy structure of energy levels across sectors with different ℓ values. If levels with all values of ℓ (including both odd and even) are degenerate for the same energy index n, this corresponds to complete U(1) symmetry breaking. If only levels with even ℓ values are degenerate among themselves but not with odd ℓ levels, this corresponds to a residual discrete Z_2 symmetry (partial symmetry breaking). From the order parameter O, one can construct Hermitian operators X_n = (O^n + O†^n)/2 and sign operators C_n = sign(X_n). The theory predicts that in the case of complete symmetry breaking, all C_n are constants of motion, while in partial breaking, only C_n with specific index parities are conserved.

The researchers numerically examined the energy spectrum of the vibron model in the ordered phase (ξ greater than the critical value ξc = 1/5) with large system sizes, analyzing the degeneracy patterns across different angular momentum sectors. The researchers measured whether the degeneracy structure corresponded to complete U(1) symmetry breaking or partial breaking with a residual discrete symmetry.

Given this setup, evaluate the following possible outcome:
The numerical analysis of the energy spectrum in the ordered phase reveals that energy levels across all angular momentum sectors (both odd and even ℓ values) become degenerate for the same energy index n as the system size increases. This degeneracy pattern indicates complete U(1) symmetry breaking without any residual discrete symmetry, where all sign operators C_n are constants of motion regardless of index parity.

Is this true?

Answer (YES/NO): NO